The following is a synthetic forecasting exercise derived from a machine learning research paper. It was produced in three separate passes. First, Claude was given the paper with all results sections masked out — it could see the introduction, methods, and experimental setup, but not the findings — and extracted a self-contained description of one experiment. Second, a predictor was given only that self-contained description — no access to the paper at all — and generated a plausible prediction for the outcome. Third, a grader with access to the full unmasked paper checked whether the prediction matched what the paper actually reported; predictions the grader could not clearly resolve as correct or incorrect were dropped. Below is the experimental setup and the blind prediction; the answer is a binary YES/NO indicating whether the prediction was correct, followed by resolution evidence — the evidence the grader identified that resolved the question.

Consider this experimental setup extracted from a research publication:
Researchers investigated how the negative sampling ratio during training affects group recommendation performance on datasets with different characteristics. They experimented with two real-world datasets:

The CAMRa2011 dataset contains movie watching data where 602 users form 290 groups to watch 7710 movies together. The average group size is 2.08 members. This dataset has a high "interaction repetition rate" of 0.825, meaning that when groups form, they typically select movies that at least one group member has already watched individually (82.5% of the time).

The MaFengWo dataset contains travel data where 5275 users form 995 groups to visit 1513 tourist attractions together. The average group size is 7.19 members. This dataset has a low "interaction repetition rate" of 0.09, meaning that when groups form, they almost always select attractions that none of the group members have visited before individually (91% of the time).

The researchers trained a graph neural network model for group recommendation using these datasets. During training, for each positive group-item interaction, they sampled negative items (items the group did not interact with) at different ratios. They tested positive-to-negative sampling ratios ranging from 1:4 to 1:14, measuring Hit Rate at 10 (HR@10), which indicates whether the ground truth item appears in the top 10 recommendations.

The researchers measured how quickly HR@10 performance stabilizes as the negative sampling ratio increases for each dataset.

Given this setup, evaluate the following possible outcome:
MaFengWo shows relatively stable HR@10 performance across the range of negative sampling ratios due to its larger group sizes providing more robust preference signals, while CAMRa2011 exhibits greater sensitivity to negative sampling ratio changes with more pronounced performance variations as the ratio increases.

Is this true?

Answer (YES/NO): NO